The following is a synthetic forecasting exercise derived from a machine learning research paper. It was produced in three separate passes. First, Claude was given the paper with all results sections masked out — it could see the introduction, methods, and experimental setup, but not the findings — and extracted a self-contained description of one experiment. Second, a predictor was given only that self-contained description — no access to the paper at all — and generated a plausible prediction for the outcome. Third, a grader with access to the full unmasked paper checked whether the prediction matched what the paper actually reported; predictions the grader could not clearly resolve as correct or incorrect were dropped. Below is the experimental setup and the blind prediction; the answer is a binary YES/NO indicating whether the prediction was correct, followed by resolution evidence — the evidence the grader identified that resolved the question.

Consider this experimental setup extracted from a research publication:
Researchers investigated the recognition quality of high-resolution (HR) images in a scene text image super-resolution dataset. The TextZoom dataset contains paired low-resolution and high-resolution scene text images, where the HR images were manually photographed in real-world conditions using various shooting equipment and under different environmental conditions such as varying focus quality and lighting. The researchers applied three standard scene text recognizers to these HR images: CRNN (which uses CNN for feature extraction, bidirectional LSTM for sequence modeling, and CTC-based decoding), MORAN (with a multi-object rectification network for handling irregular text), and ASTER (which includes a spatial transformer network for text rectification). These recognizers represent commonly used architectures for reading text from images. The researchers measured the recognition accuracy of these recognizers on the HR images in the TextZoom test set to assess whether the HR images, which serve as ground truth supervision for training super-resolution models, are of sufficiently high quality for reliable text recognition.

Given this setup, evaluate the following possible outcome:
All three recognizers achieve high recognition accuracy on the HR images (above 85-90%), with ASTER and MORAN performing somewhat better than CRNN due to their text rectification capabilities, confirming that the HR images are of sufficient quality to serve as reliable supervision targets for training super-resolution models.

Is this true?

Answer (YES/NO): NO